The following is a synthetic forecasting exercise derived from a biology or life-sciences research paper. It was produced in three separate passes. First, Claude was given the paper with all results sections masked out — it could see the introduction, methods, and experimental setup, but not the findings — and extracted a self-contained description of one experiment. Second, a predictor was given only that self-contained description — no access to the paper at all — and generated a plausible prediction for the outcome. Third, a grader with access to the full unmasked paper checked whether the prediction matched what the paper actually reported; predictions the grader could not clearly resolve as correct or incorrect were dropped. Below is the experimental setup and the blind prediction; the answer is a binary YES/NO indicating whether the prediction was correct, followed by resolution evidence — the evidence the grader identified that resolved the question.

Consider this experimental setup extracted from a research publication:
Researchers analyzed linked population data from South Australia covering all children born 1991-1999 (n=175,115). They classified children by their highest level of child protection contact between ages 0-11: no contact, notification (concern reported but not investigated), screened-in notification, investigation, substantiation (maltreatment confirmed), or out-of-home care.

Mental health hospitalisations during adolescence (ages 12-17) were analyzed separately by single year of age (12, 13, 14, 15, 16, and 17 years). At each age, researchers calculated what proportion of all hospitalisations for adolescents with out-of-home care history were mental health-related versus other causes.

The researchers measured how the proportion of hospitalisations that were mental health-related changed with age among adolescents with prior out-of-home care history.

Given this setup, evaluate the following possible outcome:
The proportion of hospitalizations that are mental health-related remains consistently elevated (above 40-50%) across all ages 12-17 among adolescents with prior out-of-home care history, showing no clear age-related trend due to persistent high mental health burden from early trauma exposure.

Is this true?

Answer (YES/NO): NO